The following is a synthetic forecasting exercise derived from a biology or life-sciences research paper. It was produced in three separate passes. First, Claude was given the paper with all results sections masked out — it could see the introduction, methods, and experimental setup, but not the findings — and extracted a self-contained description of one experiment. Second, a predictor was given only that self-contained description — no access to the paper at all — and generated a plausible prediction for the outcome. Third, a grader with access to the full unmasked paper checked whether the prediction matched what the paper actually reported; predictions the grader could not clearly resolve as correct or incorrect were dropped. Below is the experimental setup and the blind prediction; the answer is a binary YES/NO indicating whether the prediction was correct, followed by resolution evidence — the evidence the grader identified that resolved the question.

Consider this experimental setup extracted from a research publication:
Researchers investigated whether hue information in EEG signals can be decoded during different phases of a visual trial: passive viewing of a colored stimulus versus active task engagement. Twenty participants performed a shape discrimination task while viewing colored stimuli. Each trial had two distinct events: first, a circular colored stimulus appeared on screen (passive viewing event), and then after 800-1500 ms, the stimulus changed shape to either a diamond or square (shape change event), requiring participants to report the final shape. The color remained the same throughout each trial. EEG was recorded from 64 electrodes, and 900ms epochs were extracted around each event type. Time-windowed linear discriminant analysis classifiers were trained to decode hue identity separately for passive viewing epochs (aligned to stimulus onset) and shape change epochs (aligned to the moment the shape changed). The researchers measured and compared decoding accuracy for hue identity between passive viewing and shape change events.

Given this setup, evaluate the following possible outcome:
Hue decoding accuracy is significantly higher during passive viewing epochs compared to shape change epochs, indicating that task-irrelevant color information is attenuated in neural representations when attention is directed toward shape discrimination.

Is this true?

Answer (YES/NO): NO